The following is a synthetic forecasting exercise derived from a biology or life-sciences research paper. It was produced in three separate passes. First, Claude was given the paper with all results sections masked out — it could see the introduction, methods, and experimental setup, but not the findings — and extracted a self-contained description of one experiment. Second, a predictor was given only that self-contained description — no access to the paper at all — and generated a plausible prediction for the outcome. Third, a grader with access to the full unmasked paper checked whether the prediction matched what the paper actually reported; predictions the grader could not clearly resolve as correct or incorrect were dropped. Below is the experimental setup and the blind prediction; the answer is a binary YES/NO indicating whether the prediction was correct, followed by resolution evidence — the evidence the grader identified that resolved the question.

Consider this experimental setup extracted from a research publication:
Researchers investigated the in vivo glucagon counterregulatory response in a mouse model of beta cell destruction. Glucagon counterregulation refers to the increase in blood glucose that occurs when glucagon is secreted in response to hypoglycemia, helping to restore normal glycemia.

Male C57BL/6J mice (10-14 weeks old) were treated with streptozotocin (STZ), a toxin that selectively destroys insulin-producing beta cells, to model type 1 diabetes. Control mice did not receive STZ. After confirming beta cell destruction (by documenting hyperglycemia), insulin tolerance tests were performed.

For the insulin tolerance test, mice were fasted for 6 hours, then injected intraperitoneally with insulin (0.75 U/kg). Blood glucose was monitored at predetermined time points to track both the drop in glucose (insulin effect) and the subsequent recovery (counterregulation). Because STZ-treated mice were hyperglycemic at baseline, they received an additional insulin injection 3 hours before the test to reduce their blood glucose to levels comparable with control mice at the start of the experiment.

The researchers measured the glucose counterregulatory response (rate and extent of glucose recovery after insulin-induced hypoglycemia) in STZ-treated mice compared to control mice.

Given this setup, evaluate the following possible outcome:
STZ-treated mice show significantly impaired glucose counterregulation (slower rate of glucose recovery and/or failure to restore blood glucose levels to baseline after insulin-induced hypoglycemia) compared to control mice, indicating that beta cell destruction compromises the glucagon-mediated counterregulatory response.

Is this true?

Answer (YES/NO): YES